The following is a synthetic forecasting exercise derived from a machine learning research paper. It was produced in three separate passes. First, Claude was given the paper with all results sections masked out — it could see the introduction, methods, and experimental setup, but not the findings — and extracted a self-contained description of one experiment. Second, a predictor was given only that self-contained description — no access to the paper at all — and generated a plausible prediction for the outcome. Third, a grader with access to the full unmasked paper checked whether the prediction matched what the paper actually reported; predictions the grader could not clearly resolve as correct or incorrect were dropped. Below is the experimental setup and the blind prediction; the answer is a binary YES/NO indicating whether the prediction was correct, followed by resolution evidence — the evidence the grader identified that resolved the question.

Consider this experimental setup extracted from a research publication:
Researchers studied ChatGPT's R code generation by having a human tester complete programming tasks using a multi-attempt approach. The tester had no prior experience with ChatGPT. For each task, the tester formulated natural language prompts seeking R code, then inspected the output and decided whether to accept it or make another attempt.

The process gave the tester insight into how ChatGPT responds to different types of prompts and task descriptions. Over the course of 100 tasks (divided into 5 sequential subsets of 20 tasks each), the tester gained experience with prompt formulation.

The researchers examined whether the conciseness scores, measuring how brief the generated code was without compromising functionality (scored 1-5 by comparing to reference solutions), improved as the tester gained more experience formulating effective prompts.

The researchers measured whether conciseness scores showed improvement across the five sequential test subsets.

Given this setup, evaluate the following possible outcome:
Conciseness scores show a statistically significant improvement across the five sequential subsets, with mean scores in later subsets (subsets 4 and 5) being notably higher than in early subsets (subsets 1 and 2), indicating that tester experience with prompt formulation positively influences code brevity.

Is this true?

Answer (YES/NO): NO